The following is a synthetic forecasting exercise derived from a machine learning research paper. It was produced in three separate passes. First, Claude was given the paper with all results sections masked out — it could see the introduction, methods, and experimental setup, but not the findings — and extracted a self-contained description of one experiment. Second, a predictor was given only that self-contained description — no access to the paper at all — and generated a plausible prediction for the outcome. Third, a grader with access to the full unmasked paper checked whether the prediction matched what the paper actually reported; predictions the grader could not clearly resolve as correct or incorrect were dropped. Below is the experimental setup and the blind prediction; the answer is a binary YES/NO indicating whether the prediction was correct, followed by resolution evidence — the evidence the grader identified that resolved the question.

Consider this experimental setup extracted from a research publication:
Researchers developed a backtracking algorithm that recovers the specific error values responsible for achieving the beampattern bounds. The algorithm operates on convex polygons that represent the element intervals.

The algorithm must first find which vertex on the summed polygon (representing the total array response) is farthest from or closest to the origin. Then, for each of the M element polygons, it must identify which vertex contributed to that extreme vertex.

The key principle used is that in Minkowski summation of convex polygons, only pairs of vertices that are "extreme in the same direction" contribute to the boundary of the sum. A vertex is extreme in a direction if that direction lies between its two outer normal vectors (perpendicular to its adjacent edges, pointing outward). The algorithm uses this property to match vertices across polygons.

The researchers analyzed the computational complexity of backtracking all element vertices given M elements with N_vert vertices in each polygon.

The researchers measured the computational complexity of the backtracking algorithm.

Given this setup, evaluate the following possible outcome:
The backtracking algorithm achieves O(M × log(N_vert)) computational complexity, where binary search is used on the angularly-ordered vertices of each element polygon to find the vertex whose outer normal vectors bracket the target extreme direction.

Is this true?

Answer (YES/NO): NO